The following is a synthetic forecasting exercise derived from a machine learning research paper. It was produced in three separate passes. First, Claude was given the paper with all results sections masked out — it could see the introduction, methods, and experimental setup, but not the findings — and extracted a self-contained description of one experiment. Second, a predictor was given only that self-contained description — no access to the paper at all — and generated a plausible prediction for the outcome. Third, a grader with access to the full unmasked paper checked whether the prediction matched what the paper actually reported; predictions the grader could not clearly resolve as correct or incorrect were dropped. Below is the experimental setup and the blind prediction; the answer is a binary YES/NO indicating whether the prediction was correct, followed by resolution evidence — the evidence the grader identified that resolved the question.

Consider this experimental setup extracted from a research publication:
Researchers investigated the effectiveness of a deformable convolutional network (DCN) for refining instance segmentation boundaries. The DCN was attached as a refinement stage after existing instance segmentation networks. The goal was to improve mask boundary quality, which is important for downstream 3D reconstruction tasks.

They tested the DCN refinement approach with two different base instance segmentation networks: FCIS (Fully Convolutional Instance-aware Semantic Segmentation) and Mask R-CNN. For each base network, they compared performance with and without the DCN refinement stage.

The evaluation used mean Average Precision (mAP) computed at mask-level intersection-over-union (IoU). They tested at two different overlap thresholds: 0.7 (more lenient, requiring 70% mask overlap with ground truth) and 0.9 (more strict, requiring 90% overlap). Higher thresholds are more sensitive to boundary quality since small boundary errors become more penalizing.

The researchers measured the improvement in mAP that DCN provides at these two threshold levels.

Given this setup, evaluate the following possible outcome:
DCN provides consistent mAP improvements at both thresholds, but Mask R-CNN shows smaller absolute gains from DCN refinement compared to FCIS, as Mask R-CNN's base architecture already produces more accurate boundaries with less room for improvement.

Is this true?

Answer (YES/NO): YES